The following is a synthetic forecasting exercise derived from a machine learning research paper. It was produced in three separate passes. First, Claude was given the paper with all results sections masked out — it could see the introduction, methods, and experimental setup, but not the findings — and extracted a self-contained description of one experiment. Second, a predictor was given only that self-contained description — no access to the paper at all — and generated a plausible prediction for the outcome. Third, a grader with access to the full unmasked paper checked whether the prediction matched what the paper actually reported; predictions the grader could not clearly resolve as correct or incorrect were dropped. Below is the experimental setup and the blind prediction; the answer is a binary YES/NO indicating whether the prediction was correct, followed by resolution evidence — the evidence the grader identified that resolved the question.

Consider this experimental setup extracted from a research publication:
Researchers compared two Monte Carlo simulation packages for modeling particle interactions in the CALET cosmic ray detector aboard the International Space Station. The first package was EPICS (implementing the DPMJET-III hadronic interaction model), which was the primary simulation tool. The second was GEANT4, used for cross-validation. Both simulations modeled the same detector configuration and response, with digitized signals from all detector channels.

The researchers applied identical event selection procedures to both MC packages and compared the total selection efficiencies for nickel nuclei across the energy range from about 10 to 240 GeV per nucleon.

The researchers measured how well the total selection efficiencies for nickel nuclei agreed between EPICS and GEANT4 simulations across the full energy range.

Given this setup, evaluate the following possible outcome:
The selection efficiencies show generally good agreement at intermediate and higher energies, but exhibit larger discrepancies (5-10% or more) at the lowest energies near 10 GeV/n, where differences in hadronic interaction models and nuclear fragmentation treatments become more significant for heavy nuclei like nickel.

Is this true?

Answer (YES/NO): NO